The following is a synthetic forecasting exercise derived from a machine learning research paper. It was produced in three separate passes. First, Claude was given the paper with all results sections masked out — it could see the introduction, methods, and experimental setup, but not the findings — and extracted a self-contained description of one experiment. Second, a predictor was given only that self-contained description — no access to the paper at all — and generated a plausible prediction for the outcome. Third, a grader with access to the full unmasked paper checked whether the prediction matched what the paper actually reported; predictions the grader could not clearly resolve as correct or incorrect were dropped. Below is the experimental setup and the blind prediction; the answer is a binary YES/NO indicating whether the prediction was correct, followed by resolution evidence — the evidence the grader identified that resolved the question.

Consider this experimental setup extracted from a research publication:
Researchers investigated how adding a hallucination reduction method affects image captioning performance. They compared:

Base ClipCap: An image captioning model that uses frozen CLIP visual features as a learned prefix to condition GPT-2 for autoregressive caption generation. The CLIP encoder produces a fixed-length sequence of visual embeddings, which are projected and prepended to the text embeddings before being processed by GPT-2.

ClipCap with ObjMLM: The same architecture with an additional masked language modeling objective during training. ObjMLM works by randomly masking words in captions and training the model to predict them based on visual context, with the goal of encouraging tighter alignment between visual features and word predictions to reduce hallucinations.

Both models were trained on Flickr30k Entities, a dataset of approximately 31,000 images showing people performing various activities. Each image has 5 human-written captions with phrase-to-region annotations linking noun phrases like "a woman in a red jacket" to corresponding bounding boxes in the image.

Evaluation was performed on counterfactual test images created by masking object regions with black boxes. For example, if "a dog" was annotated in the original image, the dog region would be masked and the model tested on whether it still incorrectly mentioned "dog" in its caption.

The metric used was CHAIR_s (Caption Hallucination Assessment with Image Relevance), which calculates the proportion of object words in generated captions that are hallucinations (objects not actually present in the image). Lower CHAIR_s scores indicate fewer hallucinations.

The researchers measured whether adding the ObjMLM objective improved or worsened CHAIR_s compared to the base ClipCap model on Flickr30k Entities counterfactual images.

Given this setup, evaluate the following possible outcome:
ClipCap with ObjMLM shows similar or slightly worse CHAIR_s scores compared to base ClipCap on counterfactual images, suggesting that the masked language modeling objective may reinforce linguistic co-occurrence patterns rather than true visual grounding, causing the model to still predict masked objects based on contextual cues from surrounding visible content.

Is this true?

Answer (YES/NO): NO